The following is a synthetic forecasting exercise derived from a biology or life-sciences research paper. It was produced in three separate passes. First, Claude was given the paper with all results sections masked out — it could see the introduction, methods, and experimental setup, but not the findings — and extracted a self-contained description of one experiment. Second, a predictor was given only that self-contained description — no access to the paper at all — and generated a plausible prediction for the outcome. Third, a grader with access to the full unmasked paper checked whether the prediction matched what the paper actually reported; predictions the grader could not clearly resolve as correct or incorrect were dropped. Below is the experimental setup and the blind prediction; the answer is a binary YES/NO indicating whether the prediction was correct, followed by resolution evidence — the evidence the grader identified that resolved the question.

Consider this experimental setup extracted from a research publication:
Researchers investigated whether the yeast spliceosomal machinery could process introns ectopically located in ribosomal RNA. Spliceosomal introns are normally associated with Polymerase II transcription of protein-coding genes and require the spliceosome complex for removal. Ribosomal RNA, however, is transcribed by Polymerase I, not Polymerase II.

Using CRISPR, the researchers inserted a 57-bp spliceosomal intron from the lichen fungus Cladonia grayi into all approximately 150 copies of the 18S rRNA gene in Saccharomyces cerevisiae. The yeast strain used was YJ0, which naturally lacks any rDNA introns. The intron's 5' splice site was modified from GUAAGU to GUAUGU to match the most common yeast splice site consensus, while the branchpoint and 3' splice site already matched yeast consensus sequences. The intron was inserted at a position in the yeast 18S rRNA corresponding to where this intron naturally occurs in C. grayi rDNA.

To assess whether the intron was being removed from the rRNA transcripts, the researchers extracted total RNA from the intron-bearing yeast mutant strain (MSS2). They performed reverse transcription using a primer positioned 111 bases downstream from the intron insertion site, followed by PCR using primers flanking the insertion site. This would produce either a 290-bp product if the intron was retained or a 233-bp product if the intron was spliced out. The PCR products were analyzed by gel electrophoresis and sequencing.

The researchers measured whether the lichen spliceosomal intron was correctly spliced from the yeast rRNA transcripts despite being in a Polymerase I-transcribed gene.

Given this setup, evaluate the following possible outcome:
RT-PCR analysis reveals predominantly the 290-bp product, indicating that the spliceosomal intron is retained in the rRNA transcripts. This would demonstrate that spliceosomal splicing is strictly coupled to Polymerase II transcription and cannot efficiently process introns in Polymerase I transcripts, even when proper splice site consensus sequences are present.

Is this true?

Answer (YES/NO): NO